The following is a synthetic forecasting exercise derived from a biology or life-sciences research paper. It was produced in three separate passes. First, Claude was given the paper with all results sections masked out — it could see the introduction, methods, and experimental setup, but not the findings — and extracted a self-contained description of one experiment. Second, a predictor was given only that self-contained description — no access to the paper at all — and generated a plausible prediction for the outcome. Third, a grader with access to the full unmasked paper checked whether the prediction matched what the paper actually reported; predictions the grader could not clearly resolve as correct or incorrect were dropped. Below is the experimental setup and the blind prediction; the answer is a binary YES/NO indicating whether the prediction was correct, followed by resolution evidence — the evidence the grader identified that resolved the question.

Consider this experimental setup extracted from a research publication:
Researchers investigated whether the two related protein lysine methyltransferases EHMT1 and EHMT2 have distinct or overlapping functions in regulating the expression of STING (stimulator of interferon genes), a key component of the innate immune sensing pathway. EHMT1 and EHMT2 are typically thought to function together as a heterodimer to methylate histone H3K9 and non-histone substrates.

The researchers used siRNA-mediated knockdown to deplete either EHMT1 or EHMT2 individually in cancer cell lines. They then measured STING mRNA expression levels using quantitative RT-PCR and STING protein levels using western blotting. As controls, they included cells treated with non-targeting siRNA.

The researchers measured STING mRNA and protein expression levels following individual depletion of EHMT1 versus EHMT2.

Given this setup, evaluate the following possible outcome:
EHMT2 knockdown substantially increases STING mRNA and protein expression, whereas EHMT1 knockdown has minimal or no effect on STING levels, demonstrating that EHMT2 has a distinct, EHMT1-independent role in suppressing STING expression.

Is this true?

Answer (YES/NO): YES